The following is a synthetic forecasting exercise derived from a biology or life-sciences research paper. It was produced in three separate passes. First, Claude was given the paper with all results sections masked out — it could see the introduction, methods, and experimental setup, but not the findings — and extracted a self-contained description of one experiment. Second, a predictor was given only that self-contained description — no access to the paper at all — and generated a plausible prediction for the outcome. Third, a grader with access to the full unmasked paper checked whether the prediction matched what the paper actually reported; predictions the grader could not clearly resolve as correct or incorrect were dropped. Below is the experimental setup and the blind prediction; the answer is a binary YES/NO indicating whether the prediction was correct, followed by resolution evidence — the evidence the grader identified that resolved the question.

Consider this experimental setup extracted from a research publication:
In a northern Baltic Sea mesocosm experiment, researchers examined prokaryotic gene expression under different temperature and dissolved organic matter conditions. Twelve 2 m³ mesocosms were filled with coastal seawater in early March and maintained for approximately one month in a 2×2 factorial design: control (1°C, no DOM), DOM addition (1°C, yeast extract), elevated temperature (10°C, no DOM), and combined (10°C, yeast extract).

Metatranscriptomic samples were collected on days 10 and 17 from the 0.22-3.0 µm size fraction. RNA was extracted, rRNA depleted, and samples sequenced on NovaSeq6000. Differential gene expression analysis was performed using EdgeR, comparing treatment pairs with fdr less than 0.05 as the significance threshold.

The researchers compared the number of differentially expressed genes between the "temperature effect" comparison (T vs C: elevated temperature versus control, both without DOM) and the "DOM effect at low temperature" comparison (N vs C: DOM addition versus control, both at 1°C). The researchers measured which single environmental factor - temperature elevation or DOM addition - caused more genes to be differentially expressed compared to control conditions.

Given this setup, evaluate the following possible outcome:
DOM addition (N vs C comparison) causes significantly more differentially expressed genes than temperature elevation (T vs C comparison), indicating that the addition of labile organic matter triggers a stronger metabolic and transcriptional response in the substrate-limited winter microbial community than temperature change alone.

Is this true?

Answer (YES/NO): YES